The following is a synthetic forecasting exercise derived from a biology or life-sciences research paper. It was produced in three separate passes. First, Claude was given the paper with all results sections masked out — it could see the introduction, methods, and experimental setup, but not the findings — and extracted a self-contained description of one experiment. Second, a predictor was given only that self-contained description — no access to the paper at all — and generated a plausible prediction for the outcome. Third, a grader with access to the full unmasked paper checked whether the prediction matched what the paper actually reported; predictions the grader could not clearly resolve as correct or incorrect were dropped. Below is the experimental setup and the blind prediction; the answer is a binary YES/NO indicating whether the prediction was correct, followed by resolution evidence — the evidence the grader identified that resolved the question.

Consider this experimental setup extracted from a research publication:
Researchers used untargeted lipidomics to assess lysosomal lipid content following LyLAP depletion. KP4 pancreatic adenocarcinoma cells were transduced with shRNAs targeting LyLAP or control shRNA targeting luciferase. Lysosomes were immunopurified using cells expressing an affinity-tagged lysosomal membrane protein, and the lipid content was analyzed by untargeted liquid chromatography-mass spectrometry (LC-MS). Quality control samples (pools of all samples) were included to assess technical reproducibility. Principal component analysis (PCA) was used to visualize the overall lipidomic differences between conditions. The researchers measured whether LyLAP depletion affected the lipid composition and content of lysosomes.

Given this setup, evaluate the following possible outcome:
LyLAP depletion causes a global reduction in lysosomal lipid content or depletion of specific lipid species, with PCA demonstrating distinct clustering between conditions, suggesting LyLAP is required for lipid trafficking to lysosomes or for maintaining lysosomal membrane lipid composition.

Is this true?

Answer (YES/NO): NO